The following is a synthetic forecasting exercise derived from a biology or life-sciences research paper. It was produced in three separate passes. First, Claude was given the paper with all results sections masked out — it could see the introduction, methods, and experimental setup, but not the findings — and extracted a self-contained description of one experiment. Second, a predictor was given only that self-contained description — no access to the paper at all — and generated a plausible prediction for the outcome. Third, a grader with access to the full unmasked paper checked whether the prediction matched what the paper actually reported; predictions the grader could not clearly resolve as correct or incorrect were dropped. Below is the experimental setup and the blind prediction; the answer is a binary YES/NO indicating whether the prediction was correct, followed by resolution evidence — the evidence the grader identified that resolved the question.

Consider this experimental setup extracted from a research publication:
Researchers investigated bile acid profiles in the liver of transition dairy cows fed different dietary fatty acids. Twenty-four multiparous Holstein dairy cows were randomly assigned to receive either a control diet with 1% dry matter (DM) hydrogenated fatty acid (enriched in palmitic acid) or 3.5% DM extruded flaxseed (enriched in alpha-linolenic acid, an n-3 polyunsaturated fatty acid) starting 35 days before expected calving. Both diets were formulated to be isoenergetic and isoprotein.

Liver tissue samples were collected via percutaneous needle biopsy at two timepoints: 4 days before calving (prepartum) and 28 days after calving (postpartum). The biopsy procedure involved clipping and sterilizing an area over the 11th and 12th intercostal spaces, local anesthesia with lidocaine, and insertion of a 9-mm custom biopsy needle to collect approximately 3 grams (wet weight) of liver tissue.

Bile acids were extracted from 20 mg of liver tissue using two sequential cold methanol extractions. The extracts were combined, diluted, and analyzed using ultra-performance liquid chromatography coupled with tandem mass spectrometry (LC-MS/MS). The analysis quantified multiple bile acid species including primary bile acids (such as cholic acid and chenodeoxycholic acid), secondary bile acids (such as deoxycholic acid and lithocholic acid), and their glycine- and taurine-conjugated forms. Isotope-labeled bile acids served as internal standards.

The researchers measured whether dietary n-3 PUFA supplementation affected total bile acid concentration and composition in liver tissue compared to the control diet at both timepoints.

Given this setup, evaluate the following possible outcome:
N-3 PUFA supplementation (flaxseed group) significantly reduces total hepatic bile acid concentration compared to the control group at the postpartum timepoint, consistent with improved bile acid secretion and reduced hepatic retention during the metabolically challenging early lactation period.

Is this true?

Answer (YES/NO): NO